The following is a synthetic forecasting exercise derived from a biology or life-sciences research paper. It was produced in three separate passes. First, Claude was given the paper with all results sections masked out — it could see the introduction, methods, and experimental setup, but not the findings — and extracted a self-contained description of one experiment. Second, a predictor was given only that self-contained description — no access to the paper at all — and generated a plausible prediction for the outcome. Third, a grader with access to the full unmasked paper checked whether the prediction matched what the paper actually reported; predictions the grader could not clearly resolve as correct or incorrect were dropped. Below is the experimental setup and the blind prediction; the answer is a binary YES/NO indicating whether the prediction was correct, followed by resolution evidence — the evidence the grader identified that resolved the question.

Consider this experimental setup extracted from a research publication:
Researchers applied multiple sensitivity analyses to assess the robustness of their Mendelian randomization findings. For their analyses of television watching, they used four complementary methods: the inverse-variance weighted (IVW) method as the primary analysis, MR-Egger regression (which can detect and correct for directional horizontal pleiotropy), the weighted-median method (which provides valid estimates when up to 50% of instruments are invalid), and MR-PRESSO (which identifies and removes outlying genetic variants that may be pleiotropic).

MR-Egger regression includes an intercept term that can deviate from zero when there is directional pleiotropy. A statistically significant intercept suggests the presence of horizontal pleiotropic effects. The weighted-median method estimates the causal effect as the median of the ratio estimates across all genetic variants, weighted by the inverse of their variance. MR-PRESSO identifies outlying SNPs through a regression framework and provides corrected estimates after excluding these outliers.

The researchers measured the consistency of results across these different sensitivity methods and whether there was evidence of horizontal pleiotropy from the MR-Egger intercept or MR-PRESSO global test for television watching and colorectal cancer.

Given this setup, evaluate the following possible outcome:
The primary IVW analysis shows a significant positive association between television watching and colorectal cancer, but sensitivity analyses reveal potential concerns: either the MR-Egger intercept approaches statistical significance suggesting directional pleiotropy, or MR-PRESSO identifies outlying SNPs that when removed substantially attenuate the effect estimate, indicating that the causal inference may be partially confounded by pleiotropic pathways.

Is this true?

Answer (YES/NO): NO